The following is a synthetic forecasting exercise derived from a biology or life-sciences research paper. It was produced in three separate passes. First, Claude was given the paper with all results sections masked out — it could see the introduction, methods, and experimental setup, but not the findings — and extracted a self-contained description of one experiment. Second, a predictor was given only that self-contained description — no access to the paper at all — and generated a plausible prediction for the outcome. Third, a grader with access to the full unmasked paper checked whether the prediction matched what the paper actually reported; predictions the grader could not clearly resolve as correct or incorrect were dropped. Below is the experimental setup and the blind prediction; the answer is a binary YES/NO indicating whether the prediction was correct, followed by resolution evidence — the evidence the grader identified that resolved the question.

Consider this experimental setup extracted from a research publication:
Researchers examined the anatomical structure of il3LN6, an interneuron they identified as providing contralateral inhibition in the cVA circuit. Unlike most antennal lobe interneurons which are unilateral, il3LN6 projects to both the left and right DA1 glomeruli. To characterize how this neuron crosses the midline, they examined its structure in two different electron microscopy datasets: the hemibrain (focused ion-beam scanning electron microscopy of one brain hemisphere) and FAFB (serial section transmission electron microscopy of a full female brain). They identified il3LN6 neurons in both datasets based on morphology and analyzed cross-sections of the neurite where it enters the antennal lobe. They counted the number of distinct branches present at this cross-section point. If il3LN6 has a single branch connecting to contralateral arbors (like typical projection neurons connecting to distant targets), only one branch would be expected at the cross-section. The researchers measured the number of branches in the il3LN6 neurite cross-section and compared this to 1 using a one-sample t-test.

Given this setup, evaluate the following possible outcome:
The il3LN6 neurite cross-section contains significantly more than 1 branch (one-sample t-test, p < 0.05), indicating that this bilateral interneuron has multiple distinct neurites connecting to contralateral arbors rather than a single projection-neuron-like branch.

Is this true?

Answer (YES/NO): YES